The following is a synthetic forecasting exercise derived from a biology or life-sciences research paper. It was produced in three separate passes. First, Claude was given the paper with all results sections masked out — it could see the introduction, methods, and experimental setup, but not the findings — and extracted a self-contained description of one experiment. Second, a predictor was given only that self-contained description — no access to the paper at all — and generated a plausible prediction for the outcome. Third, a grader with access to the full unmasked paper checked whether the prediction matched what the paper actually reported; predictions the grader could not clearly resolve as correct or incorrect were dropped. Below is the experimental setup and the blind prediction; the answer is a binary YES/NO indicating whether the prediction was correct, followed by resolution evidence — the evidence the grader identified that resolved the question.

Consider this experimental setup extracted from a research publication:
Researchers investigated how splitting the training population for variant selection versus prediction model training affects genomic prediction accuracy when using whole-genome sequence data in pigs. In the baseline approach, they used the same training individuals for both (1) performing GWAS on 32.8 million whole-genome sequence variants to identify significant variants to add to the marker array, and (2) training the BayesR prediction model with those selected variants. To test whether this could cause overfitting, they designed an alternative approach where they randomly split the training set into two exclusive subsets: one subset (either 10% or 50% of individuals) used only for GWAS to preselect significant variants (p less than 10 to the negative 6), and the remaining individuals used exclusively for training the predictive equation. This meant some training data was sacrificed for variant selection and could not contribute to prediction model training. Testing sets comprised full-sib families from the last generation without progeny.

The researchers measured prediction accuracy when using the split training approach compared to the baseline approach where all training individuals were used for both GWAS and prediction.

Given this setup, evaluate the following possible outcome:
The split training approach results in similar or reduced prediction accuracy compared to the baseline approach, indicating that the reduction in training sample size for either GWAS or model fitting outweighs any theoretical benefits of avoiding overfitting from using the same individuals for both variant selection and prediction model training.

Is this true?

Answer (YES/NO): YES